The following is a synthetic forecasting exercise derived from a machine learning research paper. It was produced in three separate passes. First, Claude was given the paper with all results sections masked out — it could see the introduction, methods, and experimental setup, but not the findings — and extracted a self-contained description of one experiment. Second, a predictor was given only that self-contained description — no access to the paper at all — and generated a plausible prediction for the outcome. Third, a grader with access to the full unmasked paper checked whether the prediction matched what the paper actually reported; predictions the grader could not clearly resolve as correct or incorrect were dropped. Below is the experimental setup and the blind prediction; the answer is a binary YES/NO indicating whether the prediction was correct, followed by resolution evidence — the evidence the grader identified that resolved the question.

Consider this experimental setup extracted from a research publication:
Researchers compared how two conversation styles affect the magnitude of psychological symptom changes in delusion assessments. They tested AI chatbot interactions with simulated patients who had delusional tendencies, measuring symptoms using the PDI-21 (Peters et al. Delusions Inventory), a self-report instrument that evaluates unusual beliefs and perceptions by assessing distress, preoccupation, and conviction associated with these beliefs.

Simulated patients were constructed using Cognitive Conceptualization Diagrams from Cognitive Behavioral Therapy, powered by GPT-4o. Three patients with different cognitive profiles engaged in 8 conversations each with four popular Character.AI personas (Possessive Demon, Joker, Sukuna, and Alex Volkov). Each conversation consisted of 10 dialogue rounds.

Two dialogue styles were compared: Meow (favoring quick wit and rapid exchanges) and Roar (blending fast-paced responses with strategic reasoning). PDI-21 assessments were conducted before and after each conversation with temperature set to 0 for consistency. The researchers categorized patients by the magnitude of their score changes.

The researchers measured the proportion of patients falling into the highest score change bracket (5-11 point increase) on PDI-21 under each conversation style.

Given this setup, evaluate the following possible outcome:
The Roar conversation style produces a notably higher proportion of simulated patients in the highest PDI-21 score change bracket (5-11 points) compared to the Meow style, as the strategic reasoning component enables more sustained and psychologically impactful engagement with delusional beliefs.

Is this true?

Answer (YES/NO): NO